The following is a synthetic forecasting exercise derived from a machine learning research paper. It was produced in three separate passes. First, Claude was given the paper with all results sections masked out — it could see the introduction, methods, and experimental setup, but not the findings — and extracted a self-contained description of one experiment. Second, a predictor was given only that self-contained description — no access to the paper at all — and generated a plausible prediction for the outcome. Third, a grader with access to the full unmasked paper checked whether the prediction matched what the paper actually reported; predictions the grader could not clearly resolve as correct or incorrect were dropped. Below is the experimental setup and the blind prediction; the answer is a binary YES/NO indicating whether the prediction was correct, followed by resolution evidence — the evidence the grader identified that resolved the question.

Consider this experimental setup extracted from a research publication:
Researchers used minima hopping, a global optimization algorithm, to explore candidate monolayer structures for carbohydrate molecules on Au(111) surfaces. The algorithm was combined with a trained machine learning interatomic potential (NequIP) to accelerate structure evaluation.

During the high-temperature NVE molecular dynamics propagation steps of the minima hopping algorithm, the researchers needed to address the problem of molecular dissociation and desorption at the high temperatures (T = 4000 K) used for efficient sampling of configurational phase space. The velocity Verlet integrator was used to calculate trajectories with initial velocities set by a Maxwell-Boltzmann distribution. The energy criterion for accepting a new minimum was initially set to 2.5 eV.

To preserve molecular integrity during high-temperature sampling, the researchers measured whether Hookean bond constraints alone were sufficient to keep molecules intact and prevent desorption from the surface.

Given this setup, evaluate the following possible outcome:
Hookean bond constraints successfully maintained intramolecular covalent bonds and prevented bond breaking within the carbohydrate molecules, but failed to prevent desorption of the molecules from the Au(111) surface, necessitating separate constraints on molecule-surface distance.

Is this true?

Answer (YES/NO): YES